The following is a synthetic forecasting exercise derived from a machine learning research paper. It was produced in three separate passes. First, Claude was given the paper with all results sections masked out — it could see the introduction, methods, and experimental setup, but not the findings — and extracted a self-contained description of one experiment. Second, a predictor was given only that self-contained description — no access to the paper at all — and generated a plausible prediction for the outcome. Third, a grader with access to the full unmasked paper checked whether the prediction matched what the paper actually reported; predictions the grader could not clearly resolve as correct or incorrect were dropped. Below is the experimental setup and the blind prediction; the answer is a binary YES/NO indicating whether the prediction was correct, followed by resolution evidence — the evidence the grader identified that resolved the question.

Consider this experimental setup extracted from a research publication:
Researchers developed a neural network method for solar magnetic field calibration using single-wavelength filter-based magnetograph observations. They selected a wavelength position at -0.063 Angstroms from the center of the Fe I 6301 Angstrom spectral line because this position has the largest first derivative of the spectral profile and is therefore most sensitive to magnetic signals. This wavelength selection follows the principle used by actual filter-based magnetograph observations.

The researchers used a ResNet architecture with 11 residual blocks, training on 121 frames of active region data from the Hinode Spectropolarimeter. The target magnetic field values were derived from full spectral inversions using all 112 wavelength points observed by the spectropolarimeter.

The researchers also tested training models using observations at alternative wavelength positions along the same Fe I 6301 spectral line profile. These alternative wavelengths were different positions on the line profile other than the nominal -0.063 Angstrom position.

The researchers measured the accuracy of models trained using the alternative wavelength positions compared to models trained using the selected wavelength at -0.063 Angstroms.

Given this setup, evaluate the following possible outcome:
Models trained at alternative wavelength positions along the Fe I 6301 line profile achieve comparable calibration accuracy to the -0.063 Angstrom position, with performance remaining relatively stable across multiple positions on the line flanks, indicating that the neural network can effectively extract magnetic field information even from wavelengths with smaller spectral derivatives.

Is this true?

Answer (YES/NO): NO